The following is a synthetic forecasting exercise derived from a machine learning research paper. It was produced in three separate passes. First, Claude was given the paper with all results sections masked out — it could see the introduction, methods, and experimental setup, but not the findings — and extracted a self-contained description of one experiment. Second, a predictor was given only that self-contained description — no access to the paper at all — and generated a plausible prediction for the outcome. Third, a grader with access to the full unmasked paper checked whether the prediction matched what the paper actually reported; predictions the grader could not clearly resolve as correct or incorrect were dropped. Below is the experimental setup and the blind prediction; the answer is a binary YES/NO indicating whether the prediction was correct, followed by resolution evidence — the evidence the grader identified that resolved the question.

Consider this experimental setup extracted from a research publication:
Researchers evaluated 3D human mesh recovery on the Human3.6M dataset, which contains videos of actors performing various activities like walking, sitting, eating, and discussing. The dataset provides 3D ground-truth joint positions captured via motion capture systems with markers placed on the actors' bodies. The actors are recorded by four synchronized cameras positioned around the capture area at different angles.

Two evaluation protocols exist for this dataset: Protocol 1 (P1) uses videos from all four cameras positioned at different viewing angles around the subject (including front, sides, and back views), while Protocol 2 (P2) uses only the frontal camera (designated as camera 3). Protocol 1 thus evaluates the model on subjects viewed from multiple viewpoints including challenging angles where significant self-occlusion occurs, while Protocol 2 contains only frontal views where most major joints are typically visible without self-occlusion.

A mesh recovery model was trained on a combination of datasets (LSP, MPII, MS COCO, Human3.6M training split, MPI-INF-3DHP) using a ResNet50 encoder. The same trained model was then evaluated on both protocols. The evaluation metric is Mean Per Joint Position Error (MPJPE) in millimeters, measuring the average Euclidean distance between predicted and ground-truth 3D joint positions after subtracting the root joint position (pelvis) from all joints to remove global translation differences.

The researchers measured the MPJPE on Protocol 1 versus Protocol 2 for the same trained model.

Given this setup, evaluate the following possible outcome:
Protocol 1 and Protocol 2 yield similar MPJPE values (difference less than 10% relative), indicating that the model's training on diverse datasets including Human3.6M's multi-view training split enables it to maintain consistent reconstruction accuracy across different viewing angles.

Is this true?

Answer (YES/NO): YES